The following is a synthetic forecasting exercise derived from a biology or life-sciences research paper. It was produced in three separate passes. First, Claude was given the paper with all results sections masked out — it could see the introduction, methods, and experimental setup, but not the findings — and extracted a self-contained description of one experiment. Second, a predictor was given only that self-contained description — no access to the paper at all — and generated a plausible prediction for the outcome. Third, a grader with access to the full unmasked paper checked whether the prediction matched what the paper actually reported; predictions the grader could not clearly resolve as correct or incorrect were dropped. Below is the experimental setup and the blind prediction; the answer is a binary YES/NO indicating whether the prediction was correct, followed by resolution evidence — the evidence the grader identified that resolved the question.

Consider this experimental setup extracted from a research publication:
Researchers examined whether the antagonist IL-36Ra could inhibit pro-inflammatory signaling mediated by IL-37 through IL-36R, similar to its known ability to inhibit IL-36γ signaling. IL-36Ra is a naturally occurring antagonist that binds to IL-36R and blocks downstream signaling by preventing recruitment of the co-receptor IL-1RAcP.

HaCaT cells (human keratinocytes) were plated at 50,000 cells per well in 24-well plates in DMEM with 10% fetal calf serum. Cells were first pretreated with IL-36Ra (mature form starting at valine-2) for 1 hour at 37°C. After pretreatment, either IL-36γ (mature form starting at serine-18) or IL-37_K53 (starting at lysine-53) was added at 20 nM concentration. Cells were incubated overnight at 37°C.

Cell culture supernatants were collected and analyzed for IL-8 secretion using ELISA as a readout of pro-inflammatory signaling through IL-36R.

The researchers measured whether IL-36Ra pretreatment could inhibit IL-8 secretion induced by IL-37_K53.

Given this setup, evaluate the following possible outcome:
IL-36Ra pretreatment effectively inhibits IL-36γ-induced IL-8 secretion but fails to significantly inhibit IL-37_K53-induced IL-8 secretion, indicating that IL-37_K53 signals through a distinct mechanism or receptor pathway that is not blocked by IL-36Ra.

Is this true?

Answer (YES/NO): NO